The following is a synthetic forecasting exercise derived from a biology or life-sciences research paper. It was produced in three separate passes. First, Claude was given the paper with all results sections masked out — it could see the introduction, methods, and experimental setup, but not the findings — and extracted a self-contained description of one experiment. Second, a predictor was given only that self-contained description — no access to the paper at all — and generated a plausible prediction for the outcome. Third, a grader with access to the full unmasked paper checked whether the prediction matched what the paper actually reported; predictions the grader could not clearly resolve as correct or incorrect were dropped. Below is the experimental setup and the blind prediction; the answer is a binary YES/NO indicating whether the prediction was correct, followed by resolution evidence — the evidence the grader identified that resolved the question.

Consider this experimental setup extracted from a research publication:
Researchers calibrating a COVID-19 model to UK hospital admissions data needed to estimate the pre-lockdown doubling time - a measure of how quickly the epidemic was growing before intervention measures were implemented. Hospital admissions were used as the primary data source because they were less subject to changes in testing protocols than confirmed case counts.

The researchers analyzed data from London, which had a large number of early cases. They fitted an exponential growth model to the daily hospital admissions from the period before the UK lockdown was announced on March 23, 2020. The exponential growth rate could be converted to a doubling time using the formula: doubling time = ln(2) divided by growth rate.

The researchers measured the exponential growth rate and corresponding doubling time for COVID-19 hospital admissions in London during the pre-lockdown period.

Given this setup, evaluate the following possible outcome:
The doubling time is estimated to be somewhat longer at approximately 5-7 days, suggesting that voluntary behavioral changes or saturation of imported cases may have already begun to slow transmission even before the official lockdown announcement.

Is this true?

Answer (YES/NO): NO